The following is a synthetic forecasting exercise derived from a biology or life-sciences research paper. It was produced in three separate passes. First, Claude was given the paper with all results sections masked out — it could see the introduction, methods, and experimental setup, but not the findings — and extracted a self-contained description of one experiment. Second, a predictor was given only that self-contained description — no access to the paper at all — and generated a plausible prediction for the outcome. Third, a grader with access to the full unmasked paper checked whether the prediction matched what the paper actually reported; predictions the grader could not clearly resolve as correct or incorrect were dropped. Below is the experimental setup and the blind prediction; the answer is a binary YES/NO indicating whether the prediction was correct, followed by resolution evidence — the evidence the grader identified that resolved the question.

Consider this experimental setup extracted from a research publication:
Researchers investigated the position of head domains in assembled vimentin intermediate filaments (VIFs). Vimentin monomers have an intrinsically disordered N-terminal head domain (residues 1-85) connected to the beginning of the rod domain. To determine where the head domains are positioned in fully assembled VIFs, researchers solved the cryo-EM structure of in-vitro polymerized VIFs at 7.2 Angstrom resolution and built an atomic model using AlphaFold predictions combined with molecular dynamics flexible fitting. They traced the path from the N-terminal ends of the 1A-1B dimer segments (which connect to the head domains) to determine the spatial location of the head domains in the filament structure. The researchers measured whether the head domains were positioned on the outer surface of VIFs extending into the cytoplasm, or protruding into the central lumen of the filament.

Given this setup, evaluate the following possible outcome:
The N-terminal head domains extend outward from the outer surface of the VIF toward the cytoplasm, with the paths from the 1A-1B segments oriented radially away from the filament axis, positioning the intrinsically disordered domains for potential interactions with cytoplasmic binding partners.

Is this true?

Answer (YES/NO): NO